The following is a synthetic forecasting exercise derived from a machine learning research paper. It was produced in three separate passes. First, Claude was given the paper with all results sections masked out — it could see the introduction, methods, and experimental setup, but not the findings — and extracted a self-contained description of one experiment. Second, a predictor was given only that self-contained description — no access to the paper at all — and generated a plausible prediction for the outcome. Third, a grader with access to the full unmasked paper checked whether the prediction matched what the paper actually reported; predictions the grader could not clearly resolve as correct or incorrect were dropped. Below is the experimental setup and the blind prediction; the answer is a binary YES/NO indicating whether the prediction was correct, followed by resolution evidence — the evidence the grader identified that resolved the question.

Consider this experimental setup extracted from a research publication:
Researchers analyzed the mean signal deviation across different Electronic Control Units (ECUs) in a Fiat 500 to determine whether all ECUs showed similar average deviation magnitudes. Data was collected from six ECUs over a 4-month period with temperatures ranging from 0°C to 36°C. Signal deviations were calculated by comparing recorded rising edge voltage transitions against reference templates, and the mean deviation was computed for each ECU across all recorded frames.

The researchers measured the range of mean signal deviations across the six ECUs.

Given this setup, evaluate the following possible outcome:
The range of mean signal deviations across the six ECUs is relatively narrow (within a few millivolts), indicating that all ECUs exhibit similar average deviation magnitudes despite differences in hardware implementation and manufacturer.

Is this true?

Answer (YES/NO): NO